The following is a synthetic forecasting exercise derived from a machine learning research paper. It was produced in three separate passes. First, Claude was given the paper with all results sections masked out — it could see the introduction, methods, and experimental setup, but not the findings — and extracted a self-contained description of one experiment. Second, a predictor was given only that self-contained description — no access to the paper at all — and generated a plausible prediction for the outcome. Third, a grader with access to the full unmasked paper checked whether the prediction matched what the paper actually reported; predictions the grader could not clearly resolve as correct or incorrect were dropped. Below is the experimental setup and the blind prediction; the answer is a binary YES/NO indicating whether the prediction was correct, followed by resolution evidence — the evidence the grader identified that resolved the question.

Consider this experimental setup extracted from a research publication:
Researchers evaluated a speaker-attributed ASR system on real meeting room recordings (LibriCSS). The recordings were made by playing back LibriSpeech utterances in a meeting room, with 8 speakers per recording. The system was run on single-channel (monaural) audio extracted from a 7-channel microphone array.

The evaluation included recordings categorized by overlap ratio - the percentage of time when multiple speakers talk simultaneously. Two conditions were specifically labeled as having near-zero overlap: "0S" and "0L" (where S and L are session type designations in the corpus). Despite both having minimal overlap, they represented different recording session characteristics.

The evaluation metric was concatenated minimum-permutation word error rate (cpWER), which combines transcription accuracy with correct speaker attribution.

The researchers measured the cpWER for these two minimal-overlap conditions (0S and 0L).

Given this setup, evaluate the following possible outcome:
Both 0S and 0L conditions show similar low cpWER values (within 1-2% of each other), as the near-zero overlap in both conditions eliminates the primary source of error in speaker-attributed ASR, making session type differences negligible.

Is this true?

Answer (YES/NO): NO